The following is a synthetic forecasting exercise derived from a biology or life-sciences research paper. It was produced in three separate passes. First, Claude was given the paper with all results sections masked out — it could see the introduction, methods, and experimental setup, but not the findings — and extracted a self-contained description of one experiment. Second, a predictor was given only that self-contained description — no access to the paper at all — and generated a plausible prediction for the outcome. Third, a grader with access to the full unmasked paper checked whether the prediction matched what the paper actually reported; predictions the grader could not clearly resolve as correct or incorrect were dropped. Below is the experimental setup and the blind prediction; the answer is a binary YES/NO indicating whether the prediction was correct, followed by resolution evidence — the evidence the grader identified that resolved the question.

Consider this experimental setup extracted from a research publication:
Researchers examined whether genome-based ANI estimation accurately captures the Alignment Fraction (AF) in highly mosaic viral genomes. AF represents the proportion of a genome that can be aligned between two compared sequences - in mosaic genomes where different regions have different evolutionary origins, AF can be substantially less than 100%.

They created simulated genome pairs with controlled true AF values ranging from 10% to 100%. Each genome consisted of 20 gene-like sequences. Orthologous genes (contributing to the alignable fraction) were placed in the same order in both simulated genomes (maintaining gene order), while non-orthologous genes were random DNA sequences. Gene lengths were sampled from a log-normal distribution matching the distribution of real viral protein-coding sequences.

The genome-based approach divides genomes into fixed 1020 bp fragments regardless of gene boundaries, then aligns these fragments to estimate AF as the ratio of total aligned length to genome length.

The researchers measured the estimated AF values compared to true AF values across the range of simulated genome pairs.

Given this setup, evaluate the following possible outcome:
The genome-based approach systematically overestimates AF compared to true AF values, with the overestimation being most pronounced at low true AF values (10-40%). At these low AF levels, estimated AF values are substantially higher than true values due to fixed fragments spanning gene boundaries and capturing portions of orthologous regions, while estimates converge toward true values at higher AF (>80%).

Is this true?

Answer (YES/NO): NO